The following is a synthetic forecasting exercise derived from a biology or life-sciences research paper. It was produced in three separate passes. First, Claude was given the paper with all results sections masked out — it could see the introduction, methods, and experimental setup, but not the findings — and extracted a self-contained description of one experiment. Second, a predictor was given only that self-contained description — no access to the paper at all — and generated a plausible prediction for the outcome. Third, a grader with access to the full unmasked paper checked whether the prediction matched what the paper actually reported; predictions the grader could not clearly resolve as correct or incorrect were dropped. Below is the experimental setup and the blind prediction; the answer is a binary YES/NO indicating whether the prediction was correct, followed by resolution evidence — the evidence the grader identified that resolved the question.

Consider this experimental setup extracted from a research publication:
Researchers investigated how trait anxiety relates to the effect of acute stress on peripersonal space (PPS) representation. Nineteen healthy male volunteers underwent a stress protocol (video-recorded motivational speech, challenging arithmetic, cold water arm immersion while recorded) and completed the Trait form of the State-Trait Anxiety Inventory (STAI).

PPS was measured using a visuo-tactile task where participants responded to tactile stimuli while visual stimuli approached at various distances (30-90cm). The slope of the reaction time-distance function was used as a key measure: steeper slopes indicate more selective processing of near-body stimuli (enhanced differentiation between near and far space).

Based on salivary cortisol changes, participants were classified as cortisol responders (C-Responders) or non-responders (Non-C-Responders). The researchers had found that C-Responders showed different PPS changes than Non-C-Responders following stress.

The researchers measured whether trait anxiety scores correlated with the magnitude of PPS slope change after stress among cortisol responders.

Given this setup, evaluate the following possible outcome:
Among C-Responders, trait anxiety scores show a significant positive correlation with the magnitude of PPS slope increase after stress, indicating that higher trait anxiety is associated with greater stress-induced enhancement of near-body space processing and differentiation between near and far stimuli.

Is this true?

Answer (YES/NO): NO